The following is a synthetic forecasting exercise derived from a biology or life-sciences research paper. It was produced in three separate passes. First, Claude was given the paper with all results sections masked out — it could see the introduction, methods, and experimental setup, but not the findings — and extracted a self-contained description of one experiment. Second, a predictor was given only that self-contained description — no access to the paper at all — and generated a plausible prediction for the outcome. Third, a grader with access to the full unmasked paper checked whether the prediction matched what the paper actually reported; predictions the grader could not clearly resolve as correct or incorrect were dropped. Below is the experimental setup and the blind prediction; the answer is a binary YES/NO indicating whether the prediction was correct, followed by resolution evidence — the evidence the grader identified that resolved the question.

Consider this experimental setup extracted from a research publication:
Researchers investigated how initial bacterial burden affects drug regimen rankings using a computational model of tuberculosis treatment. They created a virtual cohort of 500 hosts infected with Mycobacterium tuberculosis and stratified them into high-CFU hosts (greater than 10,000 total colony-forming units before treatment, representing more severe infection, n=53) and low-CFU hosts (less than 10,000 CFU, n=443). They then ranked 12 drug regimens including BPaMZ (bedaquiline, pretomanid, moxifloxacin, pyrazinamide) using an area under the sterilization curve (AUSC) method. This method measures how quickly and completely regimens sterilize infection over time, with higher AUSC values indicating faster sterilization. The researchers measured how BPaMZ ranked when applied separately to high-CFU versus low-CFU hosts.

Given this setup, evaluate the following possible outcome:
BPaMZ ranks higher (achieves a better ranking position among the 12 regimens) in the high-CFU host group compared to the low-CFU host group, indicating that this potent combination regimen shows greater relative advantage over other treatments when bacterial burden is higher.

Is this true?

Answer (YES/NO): NO